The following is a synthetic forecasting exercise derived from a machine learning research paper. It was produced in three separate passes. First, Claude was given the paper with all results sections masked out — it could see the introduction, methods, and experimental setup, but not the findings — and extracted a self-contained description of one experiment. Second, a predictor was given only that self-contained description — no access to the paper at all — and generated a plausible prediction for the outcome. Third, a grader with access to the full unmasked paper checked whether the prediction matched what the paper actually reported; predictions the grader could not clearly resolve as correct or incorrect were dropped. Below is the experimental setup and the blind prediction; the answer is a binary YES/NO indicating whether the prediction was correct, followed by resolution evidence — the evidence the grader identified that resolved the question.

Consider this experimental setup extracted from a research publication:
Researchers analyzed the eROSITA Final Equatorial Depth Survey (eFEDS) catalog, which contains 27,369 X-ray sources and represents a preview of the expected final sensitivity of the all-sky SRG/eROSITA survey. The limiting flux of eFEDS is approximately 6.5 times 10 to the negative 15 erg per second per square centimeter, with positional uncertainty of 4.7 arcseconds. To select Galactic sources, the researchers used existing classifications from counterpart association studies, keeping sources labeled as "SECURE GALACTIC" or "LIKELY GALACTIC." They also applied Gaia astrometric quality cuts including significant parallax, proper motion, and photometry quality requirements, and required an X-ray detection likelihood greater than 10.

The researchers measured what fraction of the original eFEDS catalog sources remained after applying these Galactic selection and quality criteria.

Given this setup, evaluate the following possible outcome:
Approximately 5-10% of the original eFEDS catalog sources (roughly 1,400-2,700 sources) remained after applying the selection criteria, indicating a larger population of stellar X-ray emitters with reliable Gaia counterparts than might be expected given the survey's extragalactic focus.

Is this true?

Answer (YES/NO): NO